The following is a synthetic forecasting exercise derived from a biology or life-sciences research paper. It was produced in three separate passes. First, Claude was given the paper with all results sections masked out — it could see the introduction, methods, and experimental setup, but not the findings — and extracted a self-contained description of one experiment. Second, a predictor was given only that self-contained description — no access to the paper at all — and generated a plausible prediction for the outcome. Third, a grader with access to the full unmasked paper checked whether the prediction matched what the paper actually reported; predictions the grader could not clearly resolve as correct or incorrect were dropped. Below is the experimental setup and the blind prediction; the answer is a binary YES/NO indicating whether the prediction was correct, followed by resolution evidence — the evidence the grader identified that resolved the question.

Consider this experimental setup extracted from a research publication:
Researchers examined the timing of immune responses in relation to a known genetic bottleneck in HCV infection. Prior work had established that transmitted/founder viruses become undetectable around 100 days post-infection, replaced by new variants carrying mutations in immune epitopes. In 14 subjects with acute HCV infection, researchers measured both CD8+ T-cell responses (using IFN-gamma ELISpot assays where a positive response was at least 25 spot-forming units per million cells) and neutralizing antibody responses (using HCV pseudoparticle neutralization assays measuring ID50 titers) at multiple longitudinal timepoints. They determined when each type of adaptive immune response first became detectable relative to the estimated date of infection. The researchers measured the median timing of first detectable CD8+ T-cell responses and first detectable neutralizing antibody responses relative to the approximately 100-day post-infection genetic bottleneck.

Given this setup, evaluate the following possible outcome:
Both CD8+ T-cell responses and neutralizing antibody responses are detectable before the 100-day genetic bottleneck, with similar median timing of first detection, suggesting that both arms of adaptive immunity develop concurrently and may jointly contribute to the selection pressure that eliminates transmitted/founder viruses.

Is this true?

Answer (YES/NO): NO